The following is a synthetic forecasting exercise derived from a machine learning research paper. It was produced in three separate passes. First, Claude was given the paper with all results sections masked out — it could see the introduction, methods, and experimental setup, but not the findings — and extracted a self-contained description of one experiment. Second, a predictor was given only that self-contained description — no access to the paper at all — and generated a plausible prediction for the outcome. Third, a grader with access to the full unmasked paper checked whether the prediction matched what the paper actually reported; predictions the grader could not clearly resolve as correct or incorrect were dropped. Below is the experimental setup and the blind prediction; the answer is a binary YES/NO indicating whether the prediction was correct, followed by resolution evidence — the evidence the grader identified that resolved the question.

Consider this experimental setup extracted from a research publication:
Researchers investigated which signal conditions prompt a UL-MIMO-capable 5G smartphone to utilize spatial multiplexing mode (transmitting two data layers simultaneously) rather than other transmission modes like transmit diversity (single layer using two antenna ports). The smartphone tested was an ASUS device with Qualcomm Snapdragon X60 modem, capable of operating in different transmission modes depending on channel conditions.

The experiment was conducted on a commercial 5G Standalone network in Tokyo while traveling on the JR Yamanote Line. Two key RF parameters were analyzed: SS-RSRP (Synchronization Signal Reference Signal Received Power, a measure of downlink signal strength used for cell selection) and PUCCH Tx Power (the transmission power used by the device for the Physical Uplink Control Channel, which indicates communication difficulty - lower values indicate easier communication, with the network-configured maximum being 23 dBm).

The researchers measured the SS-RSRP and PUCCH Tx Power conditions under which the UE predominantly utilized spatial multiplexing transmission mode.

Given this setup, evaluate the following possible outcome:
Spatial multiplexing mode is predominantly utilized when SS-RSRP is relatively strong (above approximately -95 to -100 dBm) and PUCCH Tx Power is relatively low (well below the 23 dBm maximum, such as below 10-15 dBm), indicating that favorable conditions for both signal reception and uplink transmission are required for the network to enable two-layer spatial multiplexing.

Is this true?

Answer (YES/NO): NO